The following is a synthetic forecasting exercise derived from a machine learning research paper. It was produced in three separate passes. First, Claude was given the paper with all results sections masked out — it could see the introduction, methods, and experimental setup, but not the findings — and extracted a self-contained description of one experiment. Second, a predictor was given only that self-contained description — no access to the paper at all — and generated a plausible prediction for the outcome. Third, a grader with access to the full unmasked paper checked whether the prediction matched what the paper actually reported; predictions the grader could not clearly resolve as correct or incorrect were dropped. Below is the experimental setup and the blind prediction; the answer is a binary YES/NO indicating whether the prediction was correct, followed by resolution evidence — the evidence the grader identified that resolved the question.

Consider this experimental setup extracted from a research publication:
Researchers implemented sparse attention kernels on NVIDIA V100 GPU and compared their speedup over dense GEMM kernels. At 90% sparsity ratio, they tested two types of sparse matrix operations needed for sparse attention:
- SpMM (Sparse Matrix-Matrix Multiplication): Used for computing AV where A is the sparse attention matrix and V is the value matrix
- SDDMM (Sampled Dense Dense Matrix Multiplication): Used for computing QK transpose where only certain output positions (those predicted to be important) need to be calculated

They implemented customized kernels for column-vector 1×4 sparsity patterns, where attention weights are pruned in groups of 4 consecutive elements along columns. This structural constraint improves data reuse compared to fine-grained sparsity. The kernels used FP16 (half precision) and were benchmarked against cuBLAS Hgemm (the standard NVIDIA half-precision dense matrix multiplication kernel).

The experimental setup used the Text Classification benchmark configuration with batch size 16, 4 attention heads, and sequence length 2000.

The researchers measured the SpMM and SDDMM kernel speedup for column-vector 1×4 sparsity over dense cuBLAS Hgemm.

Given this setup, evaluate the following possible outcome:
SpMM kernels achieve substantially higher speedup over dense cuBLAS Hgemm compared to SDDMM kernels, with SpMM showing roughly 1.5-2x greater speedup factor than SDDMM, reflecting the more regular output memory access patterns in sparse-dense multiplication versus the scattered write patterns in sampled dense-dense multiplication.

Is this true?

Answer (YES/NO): YES